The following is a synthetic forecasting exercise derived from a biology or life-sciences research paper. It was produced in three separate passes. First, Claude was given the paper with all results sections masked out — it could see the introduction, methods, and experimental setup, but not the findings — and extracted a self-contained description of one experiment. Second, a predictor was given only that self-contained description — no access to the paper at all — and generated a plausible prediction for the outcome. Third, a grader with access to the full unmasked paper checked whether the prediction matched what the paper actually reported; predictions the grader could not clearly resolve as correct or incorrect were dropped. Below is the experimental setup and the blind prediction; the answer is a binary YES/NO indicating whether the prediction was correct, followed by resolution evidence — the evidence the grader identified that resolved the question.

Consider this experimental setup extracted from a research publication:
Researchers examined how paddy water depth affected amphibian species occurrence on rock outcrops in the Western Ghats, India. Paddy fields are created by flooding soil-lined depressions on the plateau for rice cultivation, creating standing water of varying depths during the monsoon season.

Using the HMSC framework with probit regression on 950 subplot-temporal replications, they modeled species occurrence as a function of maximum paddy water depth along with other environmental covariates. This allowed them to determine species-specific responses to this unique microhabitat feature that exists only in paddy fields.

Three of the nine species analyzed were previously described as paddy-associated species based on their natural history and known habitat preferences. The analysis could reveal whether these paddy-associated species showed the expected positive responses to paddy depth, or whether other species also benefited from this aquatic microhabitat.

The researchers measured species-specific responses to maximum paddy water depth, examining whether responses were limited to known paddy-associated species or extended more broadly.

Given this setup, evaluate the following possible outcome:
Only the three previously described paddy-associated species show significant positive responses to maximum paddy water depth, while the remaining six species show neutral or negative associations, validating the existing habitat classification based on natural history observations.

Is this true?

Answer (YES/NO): NO